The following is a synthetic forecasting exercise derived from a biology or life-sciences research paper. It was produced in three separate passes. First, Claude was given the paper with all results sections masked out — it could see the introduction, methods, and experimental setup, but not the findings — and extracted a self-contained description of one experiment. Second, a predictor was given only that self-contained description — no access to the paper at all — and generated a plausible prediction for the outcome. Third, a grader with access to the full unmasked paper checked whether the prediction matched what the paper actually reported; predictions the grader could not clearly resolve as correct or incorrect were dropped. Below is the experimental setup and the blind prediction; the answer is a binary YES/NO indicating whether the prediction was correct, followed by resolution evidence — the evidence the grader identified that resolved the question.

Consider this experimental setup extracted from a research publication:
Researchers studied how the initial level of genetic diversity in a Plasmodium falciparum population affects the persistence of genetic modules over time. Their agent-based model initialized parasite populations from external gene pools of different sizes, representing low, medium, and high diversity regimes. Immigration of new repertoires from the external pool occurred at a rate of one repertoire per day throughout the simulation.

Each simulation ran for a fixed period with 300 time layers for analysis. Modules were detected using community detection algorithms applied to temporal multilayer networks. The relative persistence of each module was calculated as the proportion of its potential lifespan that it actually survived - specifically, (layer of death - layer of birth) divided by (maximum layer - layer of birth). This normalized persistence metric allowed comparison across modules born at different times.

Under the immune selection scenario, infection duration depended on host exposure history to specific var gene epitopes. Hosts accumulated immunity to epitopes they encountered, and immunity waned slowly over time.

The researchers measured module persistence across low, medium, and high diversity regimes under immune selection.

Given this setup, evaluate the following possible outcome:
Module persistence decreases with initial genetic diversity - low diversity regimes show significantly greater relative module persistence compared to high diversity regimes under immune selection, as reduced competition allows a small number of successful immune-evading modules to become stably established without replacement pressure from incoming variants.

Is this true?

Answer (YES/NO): NO